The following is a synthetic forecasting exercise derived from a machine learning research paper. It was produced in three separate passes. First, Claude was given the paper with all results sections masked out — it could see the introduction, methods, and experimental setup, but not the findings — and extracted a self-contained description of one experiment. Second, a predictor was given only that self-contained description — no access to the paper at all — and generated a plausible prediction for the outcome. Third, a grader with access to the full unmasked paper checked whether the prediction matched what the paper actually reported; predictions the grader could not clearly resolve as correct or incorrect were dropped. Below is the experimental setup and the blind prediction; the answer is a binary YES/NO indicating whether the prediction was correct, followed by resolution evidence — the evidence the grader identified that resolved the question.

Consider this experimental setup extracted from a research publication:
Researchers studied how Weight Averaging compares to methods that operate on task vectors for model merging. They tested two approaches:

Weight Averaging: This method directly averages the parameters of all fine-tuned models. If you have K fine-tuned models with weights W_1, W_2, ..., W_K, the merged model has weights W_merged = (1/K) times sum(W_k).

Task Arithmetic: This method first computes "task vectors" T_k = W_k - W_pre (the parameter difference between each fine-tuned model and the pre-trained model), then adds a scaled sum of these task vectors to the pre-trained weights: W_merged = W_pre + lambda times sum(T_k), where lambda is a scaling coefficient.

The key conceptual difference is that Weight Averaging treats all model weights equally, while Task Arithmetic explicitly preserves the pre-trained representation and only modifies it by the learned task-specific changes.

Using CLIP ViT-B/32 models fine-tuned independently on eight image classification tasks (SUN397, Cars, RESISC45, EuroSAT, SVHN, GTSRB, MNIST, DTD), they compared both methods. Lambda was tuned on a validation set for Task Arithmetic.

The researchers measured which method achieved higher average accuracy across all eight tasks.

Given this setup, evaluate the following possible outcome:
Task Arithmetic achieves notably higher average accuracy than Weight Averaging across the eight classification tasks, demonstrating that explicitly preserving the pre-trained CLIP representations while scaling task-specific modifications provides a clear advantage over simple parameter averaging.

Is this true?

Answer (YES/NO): YES